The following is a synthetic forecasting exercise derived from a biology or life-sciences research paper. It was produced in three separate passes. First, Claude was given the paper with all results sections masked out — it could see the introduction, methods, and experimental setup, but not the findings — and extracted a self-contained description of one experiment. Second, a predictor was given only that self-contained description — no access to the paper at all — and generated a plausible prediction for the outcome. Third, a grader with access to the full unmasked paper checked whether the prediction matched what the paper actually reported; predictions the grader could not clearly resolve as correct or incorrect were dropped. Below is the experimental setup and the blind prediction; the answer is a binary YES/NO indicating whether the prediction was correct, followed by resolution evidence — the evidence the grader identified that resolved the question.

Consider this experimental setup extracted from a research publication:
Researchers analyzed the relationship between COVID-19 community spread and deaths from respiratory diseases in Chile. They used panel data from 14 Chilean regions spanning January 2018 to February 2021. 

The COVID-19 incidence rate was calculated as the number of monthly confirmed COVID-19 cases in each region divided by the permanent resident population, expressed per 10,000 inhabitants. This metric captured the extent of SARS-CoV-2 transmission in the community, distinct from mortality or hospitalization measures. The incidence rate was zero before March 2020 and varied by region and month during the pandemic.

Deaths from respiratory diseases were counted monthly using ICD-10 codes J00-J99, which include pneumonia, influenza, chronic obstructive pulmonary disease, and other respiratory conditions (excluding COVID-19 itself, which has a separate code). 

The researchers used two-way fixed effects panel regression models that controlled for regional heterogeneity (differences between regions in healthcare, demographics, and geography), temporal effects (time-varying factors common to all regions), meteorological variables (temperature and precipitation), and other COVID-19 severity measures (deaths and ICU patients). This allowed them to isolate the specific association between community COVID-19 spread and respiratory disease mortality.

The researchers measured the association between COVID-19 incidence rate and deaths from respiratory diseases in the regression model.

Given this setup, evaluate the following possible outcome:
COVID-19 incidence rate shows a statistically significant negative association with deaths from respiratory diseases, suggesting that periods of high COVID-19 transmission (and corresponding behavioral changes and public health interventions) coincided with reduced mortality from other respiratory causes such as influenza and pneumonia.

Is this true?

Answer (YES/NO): NO